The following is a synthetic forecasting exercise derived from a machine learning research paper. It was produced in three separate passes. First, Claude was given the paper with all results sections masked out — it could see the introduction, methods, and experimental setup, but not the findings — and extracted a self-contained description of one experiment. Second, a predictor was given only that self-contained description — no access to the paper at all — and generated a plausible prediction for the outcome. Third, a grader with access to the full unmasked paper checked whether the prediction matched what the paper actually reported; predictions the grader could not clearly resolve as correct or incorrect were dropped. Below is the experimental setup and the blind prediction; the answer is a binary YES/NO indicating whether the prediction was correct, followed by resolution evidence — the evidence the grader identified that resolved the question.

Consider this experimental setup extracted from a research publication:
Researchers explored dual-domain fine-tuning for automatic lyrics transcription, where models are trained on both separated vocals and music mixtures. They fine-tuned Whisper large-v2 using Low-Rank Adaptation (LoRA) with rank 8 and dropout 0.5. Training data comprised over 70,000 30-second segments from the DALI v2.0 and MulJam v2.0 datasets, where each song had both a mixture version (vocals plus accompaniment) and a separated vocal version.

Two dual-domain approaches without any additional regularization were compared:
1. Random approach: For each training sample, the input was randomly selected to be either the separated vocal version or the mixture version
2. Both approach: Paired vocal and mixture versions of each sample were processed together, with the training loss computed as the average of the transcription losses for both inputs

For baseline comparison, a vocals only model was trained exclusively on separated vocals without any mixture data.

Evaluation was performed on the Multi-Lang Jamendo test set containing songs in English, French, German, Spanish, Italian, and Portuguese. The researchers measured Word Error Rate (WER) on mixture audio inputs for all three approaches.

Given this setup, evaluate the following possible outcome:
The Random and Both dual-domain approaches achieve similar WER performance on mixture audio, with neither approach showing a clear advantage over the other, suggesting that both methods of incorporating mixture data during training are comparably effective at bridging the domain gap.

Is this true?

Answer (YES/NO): NO